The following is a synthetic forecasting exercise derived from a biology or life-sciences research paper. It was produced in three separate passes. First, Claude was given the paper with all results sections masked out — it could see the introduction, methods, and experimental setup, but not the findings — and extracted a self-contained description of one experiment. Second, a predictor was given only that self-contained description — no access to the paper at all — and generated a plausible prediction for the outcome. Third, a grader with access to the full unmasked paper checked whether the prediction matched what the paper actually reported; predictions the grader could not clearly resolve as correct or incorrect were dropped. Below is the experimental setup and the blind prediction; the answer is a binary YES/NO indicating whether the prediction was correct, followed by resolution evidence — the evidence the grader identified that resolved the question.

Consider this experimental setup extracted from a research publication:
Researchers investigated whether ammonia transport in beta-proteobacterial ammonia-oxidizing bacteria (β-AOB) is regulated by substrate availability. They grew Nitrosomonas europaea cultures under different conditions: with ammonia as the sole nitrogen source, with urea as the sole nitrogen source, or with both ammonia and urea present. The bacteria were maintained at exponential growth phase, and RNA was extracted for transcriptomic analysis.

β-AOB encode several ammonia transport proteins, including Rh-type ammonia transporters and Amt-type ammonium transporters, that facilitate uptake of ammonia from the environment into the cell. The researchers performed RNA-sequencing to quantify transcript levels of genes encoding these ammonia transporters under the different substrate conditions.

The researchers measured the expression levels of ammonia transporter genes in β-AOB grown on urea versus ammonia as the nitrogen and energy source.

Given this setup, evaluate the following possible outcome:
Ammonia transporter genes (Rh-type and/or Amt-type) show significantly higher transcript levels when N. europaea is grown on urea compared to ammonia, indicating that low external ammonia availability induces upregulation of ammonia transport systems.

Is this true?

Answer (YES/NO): NO